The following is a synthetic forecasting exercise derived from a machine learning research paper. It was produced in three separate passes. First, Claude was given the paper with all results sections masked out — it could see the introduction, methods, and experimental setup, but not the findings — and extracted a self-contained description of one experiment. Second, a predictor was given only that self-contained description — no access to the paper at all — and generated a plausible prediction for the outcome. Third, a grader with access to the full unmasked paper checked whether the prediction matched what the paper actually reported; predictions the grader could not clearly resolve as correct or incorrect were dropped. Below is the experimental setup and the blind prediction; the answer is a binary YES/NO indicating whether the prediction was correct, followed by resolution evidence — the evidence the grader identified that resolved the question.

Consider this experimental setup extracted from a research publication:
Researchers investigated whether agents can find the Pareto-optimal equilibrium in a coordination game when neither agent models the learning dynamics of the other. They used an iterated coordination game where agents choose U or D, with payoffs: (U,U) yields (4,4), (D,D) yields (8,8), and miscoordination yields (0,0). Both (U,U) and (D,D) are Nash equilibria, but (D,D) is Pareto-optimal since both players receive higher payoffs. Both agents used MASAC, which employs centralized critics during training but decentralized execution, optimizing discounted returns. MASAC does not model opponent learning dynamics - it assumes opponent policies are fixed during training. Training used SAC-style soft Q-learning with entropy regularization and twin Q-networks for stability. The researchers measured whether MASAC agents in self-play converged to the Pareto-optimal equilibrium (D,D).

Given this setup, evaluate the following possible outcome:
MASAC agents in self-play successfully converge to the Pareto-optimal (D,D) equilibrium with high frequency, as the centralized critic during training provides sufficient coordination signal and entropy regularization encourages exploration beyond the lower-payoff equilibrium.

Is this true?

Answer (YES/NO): NO